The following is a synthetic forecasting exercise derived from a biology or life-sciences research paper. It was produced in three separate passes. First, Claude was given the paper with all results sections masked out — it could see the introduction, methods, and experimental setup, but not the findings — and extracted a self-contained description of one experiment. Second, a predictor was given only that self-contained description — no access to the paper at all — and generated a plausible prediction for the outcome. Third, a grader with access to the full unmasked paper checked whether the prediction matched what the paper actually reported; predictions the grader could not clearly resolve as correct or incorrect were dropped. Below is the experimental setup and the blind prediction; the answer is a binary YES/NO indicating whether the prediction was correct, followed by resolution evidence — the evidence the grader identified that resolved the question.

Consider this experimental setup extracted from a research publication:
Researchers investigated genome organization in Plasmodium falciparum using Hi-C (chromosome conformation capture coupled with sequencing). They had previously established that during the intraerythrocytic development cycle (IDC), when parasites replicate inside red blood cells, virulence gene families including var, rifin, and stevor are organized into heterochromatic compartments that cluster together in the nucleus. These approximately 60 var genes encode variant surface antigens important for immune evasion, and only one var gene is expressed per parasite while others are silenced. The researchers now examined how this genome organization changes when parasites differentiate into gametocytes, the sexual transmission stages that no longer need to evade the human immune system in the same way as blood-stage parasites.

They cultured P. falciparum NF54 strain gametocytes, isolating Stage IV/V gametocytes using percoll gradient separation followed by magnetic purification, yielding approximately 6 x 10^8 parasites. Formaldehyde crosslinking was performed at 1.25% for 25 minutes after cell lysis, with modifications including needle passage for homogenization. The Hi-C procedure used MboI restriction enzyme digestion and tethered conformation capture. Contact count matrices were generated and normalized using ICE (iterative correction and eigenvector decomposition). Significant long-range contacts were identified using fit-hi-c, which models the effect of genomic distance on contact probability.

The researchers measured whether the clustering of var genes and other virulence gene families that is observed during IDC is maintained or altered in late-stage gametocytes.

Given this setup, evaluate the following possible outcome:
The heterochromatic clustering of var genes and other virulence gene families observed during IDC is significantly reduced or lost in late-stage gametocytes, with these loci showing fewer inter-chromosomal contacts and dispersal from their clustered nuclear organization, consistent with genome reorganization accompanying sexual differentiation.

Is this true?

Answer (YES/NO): NO